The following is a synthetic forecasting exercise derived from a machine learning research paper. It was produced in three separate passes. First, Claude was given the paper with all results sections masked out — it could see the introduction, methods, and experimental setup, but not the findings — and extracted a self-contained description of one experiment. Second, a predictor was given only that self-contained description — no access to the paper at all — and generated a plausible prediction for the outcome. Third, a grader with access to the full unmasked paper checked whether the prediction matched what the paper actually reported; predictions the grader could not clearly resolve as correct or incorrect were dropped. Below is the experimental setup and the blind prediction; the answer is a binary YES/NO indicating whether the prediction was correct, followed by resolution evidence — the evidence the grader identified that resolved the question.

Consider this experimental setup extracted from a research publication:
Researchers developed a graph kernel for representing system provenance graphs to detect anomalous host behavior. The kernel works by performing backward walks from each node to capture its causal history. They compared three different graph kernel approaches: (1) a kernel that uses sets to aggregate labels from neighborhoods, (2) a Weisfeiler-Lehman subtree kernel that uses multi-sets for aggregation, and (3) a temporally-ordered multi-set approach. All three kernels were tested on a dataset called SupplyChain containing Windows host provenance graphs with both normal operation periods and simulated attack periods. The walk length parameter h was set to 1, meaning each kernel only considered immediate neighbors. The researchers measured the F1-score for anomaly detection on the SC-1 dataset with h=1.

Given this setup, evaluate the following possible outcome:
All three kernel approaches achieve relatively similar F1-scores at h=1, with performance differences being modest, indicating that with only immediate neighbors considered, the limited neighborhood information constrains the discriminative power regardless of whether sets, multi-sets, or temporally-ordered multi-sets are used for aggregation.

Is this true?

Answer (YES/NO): YES